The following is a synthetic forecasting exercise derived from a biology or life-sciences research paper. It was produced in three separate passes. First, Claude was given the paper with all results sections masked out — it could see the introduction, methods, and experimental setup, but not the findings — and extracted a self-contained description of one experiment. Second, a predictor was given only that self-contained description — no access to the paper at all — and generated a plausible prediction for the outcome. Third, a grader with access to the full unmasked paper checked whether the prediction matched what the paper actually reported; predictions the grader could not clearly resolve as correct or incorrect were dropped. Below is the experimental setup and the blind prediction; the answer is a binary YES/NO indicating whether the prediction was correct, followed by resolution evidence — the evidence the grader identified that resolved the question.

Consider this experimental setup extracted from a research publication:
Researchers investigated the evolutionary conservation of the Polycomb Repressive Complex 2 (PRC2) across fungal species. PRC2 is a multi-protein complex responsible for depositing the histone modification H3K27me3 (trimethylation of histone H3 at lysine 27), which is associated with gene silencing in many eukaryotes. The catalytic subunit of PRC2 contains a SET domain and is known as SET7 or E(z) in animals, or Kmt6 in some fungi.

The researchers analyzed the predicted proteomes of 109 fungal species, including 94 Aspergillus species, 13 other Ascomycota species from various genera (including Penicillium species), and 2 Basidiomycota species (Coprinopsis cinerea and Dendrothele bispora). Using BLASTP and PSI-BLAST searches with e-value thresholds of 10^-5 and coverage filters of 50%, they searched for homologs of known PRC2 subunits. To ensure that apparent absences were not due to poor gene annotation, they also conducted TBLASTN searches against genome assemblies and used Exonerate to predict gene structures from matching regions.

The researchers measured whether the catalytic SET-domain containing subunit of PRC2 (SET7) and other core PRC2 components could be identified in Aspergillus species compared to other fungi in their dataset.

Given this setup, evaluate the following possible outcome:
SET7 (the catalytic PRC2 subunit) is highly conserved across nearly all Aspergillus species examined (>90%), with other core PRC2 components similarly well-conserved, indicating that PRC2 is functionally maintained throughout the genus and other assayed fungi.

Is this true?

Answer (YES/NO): NO